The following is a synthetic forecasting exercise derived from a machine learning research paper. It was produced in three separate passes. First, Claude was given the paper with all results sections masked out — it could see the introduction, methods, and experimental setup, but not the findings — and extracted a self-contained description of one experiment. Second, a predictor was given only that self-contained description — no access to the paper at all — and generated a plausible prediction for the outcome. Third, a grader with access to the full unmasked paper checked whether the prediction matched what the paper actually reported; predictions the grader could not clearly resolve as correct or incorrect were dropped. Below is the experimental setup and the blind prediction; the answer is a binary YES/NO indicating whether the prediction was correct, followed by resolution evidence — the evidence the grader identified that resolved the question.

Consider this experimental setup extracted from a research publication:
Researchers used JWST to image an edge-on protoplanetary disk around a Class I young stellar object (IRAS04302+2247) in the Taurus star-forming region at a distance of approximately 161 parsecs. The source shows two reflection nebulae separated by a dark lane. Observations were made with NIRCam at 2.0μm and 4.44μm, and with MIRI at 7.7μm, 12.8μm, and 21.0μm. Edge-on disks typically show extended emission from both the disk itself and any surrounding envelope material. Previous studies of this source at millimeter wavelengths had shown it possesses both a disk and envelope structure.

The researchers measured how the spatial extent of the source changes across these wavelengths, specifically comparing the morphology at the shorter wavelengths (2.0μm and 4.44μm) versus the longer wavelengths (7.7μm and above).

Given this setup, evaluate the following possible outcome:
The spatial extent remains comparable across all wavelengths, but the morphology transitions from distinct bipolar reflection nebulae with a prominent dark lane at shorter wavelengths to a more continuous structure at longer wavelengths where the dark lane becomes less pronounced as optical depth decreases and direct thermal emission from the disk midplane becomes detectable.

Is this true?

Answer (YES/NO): NO